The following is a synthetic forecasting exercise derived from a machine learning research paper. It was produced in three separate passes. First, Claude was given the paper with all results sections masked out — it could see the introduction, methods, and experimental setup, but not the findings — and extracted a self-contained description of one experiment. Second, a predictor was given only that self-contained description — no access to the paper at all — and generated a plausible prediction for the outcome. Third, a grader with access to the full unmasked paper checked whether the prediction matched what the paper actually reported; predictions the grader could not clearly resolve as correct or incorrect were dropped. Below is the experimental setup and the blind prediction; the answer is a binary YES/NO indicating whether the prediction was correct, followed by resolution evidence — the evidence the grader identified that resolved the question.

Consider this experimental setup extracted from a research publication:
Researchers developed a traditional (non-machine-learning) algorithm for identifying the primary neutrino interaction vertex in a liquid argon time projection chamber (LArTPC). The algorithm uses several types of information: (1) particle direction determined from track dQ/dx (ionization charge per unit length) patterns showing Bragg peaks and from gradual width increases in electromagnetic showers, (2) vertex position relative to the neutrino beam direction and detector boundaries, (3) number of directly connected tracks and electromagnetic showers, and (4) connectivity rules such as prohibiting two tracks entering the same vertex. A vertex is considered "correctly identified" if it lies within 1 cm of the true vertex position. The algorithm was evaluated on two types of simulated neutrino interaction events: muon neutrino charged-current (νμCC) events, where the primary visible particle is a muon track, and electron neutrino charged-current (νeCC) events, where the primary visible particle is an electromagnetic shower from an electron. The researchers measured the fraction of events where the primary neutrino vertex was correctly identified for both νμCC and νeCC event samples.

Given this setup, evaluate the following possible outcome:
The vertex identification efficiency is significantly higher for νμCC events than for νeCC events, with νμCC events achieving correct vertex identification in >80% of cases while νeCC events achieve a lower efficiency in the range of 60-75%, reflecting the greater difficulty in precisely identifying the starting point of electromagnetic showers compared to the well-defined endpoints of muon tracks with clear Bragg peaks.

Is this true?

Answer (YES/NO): NO